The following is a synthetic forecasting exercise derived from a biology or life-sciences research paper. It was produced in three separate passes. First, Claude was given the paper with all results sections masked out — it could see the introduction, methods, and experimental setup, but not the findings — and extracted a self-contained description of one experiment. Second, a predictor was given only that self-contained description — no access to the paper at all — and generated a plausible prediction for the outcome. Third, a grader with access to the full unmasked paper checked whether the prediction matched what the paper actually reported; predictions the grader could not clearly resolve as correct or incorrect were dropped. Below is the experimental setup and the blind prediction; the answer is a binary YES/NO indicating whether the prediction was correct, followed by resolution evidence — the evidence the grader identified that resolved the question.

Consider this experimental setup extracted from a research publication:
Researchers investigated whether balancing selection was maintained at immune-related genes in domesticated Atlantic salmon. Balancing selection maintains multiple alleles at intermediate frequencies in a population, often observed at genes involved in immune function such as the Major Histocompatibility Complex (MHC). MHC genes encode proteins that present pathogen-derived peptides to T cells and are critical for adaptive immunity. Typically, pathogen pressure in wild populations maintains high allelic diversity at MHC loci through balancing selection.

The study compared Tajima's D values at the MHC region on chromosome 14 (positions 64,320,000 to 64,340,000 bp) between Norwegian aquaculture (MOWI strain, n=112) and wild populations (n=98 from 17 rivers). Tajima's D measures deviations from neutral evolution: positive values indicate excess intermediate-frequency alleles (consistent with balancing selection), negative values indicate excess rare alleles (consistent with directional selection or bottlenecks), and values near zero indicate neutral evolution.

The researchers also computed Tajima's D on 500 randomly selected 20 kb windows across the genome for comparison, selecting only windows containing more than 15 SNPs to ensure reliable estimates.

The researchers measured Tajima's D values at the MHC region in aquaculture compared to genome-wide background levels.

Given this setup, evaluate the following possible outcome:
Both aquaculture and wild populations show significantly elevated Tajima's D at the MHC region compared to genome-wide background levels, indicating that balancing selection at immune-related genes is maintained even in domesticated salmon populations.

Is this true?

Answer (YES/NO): NO